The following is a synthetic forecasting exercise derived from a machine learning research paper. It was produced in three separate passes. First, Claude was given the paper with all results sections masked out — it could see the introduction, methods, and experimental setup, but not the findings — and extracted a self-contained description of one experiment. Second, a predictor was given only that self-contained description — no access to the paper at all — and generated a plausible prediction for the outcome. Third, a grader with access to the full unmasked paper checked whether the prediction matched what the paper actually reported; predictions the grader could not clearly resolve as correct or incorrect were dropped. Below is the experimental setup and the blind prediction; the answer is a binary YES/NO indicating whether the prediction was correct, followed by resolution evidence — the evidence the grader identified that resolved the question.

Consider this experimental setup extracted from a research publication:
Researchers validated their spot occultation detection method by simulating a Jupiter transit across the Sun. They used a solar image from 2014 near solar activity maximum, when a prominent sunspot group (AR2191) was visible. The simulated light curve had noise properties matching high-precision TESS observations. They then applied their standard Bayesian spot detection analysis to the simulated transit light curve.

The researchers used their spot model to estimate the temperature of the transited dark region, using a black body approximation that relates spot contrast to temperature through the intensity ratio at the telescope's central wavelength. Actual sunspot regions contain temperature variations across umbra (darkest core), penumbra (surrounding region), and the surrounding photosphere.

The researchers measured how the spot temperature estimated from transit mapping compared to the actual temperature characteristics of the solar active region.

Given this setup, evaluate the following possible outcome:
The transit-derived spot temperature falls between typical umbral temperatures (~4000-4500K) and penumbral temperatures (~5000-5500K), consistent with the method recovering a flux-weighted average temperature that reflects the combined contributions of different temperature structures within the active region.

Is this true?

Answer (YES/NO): NO